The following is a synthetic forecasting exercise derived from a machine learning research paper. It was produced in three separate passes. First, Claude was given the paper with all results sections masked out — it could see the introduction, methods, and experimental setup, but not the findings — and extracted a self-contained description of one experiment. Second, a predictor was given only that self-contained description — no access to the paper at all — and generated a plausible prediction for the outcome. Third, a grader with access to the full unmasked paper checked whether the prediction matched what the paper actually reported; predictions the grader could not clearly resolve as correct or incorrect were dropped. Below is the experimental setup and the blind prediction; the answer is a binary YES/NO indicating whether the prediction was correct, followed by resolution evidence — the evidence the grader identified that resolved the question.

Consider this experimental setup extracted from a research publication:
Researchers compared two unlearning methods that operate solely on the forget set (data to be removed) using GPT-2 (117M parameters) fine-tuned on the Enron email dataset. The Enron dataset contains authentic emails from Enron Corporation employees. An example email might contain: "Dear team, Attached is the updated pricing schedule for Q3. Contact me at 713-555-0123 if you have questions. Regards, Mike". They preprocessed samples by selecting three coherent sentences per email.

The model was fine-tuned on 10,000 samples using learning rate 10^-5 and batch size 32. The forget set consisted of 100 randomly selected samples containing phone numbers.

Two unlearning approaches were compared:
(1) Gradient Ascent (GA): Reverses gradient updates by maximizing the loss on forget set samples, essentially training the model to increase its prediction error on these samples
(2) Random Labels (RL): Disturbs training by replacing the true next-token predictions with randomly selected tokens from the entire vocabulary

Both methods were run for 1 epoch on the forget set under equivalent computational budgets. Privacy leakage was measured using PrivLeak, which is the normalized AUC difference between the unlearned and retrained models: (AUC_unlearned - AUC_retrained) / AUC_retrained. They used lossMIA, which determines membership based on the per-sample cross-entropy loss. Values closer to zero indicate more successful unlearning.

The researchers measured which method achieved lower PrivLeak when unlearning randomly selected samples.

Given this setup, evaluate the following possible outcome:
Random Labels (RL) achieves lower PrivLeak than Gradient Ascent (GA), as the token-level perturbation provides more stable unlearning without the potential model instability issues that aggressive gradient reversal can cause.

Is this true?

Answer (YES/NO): NO